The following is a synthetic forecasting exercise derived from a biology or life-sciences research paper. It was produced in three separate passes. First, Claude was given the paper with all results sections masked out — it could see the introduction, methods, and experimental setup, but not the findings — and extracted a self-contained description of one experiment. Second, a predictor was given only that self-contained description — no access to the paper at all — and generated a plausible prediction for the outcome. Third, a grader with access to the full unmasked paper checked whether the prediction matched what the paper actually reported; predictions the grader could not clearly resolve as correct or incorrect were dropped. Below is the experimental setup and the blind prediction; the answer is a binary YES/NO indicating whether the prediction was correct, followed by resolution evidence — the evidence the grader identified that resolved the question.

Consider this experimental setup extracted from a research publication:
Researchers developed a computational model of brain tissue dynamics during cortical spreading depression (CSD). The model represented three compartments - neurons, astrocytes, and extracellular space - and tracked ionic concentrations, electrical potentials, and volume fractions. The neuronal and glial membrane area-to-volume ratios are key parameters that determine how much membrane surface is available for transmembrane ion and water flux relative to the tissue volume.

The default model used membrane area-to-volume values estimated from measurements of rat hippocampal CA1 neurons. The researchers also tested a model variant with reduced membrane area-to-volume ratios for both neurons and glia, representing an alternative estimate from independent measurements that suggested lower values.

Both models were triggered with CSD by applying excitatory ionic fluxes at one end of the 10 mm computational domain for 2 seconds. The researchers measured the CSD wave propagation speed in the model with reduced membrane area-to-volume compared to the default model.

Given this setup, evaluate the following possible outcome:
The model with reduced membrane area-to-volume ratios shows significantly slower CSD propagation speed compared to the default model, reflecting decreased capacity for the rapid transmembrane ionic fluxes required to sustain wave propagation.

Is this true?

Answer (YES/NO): YES